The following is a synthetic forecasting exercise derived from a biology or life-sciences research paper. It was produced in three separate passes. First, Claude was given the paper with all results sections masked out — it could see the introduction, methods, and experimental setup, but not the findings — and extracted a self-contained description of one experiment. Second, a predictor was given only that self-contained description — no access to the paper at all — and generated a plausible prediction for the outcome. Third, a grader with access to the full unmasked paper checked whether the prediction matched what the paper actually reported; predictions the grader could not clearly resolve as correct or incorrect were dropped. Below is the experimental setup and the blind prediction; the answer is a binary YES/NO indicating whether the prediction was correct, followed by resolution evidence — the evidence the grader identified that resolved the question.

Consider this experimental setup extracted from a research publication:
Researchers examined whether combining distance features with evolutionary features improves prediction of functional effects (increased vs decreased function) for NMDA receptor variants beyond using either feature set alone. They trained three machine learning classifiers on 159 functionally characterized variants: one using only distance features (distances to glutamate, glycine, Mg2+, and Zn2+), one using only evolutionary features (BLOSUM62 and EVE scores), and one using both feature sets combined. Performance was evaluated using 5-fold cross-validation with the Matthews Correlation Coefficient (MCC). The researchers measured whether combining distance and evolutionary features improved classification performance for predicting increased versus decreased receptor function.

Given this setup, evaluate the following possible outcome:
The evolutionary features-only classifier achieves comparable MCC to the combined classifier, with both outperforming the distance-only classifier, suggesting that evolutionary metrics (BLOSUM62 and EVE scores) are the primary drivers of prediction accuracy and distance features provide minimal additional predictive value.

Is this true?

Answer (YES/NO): NO